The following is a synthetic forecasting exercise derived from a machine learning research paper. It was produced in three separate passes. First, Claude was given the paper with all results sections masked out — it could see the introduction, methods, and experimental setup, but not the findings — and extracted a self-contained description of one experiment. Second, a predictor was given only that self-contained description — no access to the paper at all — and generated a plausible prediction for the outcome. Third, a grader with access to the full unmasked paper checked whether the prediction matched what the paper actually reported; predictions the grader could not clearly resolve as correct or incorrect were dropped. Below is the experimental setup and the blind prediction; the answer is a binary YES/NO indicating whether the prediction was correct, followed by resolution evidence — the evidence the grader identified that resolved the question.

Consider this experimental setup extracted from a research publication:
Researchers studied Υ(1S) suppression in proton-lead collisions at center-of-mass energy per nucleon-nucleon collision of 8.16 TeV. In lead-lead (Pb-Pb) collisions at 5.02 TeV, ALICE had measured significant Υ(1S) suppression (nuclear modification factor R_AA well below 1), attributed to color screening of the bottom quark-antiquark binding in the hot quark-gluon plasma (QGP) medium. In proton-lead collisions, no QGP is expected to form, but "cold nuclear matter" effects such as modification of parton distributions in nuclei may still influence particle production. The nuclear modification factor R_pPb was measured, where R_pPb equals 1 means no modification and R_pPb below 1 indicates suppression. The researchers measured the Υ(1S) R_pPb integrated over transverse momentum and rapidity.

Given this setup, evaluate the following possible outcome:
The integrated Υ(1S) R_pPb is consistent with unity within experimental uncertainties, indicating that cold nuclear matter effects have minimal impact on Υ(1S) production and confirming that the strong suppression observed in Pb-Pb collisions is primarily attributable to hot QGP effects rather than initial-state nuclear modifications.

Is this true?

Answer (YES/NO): NO